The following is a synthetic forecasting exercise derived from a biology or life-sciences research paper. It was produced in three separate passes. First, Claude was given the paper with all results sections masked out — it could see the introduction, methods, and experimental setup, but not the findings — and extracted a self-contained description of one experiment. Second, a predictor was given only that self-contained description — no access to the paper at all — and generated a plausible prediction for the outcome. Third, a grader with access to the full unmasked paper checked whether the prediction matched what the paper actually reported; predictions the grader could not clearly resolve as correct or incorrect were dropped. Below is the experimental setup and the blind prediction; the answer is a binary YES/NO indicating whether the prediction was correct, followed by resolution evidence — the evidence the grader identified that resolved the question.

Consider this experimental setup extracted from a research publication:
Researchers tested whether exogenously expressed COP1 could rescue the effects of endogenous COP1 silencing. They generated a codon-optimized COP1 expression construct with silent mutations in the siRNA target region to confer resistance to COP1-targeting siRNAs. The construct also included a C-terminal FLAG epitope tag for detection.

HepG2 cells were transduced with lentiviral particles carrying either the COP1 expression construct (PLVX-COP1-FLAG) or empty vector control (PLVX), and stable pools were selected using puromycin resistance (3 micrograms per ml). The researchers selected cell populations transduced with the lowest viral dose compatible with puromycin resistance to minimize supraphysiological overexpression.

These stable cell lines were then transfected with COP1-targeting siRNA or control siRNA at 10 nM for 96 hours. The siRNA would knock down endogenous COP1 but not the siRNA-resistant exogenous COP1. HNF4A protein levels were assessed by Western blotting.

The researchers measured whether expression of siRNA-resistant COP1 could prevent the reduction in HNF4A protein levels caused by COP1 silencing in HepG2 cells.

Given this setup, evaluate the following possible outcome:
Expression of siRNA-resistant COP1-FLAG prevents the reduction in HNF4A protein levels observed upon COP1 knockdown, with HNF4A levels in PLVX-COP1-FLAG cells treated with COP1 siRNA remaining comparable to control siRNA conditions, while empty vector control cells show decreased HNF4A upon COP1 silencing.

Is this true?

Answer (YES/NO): NO